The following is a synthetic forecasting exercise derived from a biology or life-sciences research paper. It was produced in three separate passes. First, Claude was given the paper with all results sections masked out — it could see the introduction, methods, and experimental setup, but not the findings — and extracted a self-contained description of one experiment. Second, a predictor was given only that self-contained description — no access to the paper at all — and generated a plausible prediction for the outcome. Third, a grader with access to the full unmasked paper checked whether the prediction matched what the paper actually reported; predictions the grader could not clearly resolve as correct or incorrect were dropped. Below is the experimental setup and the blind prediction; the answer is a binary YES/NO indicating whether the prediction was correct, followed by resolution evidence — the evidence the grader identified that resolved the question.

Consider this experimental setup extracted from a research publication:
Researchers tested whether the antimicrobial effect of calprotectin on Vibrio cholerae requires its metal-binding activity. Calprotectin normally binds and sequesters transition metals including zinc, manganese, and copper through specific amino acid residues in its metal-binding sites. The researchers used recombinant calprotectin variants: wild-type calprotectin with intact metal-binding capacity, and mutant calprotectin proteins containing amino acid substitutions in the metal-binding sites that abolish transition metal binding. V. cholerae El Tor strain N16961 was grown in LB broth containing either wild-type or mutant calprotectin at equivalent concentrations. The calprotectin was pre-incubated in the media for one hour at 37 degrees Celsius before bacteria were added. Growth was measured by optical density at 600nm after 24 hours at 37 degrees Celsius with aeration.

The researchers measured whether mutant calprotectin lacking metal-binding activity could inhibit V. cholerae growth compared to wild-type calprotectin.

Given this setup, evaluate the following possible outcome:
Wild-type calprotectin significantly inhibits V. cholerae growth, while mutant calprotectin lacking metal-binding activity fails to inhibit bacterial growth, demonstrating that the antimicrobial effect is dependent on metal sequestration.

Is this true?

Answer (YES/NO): YES